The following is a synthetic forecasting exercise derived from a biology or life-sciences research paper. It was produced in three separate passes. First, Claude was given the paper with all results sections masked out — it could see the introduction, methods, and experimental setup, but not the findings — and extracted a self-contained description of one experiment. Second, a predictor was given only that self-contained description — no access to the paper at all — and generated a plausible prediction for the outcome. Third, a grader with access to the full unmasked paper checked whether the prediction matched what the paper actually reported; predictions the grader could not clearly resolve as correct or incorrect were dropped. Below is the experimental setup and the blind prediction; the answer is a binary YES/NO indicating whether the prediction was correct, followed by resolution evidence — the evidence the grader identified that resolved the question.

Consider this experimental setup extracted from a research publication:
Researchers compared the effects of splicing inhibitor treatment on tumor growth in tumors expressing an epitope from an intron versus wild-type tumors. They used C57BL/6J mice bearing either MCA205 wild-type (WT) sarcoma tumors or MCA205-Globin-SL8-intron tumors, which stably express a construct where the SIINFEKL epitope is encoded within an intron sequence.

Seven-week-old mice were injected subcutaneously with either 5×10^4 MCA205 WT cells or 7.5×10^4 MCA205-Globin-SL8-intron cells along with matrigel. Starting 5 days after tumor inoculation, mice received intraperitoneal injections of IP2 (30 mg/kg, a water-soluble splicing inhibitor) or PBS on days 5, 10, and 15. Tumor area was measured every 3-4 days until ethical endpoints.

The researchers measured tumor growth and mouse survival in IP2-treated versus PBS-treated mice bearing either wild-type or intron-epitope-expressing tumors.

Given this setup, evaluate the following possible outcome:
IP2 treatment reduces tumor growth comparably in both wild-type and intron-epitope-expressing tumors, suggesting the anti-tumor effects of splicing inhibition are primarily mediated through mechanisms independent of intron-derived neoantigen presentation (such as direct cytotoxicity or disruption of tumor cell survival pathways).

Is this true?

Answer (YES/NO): NO